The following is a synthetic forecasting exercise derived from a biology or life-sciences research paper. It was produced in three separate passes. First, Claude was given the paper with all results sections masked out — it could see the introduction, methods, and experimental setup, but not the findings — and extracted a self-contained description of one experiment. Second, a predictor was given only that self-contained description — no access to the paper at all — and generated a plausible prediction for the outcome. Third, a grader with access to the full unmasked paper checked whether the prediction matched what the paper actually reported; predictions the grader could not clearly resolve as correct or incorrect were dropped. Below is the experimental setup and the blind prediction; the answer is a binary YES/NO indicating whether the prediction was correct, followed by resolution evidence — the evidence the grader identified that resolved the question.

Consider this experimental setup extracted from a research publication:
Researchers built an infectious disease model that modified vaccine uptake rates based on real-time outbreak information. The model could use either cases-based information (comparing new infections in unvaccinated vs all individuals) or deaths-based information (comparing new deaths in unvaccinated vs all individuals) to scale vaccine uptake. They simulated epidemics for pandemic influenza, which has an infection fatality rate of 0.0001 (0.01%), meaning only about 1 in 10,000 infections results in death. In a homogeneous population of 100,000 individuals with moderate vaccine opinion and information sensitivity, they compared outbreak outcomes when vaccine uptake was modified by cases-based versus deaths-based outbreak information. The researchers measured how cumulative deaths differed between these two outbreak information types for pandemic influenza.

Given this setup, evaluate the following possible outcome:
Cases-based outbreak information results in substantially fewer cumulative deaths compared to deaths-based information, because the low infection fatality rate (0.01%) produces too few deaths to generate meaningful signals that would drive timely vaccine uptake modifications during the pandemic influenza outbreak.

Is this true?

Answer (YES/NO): NO